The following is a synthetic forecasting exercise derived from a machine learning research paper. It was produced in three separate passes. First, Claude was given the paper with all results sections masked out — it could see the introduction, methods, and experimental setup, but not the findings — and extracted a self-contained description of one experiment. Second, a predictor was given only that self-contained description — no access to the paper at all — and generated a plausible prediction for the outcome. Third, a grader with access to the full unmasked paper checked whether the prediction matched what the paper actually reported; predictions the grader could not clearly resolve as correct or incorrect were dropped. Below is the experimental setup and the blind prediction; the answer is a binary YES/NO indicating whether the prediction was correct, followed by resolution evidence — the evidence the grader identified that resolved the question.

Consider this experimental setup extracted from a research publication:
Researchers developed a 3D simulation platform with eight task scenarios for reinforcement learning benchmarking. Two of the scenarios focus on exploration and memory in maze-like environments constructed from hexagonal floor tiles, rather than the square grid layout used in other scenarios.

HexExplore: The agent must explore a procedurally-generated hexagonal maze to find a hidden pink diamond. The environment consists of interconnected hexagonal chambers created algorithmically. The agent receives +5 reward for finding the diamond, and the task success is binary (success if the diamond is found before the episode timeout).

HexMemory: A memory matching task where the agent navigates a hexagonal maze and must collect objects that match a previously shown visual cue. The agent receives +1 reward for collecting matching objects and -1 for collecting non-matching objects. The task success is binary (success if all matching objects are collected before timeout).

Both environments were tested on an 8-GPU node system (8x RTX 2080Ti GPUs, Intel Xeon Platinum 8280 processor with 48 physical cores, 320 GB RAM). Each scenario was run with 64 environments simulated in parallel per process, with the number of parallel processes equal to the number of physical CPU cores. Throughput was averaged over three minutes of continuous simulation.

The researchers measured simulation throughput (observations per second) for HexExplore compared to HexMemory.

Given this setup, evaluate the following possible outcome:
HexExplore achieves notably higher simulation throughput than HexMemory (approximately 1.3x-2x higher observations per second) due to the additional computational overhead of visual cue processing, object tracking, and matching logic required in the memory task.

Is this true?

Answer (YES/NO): NO